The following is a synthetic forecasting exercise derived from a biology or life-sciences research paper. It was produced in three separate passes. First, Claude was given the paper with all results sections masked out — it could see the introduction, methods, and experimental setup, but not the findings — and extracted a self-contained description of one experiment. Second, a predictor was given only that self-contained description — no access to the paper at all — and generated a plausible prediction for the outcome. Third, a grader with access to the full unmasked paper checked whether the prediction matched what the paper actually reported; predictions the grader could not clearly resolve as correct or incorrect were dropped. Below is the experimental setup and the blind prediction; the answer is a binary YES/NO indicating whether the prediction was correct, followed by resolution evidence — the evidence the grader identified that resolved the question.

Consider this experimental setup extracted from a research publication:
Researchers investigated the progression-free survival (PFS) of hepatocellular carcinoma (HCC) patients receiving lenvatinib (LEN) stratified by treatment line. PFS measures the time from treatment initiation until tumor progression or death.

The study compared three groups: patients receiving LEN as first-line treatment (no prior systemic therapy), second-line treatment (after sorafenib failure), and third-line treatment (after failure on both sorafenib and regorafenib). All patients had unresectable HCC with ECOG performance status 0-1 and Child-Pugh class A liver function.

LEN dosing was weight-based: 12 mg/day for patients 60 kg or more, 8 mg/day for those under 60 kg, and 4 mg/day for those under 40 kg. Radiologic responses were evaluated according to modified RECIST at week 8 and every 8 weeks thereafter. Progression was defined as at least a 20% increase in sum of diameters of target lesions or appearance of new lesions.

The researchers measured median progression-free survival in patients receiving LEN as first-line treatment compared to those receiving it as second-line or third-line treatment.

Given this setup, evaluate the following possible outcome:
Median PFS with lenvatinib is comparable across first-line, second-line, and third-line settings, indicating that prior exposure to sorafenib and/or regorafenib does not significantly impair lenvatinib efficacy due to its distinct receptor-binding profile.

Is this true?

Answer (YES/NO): NO